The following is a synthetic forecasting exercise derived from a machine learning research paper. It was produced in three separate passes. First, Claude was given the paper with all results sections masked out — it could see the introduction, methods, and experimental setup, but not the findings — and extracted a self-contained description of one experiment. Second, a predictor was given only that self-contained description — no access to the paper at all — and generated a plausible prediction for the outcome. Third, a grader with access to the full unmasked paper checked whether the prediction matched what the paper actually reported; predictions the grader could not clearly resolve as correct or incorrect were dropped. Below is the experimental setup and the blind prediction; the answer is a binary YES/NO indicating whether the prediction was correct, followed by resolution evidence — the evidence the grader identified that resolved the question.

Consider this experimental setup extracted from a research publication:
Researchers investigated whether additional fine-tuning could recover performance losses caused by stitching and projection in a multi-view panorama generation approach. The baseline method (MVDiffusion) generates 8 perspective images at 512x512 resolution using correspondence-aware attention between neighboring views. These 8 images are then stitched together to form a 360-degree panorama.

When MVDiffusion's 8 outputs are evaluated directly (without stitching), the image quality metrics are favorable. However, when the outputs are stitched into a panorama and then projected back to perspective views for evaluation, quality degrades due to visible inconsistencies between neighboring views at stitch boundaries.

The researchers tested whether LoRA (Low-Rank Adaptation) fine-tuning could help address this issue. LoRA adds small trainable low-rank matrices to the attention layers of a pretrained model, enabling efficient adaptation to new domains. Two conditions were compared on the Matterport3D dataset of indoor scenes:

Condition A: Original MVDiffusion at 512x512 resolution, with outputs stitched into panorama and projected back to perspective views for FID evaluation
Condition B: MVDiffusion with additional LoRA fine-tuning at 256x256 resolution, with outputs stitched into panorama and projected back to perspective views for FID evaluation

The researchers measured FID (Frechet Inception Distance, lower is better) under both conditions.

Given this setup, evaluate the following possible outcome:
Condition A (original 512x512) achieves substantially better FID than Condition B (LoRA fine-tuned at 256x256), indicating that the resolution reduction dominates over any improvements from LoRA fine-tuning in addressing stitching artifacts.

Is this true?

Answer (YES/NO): NO